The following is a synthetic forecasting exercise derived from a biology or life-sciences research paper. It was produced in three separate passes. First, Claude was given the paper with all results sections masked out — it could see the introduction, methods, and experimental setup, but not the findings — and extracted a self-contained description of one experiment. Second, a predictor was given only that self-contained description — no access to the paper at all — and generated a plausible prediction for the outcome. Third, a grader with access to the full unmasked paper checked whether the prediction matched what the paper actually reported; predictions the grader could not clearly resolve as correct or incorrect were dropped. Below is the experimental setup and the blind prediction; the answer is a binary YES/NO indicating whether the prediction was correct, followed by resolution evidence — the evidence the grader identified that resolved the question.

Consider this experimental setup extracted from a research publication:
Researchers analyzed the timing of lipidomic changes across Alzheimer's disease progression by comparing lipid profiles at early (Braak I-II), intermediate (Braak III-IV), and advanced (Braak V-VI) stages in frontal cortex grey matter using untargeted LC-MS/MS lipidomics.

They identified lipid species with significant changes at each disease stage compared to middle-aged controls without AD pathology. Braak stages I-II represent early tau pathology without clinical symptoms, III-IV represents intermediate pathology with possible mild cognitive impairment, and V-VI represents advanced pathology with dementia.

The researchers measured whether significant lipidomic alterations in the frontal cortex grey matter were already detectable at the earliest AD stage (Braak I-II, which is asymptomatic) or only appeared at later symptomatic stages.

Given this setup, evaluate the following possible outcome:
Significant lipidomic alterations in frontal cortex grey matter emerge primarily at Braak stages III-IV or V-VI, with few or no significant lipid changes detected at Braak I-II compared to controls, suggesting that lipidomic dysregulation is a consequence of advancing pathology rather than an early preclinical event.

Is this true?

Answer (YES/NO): YES